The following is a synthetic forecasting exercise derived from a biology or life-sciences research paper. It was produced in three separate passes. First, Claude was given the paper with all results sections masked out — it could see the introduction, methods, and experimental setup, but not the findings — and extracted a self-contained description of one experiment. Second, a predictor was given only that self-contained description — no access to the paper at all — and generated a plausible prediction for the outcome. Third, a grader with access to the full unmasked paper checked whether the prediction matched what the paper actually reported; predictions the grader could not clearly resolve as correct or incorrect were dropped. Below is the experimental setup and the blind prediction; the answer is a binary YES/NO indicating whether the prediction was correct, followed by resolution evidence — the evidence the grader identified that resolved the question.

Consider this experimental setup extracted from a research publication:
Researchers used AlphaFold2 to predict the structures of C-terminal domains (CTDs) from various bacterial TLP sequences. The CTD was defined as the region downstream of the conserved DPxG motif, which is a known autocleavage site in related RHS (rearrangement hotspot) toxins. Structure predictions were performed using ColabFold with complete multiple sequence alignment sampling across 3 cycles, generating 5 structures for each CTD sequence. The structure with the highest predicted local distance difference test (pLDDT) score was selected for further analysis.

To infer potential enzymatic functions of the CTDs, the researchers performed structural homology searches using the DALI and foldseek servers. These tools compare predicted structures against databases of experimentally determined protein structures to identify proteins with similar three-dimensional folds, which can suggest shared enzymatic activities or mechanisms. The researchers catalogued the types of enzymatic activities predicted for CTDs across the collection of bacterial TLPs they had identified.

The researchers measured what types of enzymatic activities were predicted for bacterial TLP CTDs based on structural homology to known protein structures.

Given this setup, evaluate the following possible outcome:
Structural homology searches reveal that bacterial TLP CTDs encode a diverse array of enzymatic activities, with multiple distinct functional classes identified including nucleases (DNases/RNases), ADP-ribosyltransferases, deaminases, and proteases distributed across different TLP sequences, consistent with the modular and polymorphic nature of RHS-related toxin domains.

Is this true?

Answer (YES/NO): NO